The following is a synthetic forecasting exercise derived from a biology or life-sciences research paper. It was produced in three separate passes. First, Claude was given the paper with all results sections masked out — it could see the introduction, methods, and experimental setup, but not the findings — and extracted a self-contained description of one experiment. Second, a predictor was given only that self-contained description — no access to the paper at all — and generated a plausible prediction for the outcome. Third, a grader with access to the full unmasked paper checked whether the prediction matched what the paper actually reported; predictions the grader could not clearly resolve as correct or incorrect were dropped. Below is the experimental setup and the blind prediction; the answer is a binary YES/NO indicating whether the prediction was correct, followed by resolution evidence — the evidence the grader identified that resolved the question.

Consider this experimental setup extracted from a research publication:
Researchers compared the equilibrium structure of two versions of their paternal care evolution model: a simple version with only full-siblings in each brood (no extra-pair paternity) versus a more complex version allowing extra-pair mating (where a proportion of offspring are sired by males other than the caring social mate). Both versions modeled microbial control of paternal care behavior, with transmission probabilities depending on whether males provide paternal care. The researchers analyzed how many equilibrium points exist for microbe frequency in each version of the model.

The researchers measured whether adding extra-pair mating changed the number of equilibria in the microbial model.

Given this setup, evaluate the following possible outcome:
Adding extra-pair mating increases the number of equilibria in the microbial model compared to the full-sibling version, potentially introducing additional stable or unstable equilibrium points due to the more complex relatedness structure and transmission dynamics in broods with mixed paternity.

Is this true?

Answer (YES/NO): YES